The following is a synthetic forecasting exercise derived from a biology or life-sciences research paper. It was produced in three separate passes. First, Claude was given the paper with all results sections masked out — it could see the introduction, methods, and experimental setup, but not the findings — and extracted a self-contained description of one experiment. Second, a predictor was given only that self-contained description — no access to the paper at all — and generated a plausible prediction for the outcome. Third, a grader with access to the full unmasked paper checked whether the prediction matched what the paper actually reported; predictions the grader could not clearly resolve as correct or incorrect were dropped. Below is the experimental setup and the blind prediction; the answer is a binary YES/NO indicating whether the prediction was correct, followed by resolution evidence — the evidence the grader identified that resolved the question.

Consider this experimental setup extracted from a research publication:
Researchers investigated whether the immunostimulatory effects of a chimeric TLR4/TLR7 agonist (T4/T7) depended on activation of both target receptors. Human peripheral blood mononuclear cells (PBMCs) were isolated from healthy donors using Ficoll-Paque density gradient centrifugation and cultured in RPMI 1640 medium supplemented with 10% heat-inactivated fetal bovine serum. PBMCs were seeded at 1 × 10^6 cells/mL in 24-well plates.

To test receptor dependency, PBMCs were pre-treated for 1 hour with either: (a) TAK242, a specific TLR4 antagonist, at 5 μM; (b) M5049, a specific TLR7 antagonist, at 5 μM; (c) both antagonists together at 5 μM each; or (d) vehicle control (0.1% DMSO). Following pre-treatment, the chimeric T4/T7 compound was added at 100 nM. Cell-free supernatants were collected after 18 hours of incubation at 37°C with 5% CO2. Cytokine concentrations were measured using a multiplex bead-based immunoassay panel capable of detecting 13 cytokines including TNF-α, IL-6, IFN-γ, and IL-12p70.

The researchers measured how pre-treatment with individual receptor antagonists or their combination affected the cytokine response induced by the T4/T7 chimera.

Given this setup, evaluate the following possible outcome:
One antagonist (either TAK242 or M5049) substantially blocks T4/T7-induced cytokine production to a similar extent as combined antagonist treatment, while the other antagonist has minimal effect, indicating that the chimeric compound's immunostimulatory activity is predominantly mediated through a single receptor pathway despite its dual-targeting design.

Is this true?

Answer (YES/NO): NO